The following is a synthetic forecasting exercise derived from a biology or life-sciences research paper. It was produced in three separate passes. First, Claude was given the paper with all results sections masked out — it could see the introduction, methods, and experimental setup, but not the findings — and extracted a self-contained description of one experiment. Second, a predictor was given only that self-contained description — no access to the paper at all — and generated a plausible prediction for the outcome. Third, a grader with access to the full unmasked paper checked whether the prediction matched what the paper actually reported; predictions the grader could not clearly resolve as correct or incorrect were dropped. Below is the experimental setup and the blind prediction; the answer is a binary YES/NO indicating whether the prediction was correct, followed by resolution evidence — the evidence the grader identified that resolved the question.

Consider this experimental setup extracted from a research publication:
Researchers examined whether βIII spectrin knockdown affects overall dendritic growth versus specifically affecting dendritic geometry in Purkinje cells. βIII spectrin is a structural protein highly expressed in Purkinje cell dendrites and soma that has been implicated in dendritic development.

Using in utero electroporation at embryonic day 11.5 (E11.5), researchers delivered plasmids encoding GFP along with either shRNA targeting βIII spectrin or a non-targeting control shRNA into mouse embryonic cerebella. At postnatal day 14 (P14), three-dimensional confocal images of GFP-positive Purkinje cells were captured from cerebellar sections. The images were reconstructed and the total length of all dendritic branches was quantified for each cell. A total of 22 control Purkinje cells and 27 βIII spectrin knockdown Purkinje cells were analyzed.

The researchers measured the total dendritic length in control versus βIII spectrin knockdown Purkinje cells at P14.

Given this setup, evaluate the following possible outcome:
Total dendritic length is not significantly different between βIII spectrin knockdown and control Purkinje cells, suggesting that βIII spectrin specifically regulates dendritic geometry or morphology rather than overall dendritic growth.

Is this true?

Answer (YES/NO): YES